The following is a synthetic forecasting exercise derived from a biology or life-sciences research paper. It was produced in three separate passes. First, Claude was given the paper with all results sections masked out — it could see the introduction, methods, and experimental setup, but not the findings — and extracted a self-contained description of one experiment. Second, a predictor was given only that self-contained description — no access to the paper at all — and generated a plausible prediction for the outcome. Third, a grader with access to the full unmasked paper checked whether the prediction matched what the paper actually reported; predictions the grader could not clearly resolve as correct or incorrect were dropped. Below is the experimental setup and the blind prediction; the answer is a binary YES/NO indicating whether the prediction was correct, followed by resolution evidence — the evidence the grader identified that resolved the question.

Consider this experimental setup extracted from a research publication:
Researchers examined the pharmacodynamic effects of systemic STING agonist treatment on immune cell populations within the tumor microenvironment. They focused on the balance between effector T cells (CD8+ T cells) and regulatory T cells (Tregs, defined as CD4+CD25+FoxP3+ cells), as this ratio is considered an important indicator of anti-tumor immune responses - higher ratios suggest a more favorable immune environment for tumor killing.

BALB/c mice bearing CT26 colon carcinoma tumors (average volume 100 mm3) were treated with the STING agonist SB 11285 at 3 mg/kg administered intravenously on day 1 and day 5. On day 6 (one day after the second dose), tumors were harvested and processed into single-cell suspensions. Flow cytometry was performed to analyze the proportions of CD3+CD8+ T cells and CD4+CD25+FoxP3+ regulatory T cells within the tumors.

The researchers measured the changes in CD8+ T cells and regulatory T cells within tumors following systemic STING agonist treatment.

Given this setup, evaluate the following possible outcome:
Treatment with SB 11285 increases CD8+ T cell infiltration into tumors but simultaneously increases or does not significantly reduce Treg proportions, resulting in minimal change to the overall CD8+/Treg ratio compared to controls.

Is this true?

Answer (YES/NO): NO